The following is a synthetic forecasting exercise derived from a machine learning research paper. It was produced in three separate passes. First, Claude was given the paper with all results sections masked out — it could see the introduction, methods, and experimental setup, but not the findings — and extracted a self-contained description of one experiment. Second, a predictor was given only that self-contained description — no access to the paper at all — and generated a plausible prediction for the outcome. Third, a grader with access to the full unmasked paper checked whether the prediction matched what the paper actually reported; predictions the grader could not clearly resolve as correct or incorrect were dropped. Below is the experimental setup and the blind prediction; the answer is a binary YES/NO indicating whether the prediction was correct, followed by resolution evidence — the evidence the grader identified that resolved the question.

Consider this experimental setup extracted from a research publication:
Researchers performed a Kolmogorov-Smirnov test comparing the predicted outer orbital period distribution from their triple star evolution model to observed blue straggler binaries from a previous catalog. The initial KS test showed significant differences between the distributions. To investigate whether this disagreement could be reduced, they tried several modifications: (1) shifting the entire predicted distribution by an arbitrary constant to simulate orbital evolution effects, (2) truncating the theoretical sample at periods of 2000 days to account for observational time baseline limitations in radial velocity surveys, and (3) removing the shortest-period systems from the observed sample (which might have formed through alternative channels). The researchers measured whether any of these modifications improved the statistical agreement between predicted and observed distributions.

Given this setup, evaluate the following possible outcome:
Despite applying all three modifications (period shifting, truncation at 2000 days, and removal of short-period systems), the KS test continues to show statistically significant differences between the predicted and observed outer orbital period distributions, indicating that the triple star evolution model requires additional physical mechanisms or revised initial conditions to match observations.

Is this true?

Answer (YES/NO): NO